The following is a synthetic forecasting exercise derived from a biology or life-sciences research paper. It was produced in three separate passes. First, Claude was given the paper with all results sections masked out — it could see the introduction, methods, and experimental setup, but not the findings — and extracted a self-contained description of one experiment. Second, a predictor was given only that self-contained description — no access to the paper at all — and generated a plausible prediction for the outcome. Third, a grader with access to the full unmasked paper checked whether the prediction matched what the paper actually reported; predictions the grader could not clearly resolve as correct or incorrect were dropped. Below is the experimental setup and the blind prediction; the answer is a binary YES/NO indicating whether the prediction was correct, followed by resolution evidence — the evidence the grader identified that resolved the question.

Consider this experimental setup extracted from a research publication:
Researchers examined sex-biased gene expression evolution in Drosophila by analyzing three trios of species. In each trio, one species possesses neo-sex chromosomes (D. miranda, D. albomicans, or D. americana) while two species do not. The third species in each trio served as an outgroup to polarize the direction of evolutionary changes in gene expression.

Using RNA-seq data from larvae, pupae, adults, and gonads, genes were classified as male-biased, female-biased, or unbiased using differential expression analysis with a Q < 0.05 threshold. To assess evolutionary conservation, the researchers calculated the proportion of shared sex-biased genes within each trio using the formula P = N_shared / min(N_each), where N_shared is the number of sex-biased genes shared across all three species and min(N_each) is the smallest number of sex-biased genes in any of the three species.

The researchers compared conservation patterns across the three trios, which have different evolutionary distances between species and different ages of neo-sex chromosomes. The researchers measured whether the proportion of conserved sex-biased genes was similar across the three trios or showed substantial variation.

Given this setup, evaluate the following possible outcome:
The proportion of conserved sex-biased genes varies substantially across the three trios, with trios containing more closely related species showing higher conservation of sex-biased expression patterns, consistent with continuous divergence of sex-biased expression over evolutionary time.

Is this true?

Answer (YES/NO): NO